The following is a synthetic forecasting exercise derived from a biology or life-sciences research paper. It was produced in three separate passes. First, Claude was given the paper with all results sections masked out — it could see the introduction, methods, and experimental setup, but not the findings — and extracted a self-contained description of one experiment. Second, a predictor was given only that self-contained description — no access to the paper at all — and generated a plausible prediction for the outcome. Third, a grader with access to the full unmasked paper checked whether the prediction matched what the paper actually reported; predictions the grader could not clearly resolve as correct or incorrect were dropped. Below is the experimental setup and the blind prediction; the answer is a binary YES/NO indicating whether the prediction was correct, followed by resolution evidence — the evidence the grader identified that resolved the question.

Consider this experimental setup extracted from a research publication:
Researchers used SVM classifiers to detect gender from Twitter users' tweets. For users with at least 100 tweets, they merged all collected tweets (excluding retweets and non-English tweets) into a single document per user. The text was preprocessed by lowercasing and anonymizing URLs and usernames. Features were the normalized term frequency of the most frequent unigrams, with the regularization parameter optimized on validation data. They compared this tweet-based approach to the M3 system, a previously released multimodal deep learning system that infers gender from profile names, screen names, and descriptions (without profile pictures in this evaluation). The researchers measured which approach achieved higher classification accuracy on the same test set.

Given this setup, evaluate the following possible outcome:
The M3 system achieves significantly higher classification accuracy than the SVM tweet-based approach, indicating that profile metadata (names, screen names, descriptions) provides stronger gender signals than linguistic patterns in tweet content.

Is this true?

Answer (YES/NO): NO